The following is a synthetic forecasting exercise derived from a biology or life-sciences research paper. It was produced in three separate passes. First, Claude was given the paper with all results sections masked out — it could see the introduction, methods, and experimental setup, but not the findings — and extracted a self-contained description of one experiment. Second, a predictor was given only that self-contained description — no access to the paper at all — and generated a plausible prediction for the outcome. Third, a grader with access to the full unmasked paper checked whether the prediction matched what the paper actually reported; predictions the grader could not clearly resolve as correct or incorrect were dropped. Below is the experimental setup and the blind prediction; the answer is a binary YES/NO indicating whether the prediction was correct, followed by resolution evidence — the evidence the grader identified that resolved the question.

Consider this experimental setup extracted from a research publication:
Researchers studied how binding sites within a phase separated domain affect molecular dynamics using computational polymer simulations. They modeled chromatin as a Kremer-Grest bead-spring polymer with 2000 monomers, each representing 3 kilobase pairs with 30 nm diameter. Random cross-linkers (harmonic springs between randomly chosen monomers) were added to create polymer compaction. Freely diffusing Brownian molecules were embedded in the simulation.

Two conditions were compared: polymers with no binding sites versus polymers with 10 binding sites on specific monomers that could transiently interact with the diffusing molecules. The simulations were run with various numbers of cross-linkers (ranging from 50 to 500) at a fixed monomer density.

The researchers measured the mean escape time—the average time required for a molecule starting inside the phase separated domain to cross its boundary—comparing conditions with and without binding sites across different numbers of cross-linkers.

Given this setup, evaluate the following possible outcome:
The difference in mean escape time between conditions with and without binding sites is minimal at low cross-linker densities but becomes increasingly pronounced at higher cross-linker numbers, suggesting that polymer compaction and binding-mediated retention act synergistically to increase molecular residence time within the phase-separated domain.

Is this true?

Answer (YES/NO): NO